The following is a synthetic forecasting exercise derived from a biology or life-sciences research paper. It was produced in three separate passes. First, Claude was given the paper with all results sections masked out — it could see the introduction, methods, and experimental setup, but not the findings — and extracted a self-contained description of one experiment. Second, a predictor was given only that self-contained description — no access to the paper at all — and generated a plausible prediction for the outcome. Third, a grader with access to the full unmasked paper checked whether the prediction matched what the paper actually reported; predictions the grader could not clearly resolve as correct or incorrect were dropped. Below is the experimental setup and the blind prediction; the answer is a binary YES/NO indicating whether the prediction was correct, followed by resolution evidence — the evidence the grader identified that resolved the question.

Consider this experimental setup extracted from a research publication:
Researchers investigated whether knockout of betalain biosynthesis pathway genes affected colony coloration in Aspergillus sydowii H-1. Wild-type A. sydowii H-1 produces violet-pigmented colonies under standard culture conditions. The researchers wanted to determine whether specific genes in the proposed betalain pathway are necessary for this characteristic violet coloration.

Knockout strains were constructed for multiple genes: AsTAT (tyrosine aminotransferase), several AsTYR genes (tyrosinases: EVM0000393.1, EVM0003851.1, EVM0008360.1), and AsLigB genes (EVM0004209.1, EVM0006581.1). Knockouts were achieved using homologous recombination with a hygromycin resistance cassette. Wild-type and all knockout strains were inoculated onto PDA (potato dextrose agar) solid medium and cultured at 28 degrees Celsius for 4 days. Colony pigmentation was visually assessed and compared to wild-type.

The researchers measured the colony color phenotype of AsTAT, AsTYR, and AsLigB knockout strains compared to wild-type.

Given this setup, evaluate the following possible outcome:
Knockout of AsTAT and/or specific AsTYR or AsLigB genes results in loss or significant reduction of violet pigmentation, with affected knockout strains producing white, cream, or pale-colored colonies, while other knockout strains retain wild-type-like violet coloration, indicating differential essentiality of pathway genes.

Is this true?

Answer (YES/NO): YES